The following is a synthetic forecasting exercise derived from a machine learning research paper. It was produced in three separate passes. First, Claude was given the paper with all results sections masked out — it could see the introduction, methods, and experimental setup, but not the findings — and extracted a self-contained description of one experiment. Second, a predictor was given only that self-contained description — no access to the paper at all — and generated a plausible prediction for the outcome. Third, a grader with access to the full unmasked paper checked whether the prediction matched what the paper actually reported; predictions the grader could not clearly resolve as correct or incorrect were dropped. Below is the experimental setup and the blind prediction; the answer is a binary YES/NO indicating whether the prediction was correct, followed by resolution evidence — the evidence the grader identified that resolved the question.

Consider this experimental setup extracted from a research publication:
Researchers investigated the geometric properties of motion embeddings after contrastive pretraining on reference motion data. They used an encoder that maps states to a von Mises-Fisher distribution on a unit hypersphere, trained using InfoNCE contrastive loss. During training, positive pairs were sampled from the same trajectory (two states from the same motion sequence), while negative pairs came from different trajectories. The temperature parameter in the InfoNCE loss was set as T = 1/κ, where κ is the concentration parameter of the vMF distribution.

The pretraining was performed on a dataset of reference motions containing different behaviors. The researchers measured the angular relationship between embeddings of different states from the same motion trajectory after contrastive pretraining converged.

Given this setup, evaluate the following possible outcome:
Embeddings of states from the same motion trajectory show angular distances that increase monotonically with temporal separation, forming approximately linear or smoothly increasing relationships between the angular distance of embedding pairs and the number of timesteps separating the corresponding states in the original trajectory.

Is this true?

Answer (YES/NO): NO